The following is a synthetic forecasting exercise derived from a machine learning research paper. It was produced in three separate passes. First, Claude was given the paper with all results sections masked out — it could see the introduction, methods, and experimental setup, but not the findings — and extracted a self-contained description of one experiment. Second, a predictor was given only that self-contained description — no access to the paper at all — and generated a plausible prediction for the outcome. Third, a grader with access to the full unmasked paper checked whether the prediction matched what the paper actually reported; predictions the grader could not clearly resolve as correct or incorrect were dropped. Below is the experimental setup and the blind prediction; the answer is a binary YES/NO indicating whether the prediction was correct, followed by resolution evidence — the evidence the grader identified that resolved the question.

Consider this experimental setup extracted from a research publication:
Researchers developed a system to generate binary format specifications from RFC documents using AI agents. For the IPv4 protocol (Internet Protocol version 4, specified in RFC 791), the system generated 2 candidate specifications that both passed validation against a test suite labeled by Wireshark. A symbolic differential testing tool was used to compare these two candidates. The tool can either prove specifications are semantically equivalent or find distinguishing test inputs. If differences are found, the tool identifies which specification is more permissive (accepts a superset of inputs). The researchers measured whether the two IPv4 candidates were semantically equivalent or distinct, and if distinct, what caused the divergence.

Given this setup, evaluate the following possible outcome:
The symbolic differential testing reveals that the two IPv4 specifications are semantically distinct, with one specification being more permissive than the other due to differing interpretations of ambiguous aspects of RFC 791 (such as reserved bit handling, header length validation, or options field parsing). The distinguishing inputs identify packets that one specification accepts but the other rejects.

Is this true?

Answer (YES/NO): NO